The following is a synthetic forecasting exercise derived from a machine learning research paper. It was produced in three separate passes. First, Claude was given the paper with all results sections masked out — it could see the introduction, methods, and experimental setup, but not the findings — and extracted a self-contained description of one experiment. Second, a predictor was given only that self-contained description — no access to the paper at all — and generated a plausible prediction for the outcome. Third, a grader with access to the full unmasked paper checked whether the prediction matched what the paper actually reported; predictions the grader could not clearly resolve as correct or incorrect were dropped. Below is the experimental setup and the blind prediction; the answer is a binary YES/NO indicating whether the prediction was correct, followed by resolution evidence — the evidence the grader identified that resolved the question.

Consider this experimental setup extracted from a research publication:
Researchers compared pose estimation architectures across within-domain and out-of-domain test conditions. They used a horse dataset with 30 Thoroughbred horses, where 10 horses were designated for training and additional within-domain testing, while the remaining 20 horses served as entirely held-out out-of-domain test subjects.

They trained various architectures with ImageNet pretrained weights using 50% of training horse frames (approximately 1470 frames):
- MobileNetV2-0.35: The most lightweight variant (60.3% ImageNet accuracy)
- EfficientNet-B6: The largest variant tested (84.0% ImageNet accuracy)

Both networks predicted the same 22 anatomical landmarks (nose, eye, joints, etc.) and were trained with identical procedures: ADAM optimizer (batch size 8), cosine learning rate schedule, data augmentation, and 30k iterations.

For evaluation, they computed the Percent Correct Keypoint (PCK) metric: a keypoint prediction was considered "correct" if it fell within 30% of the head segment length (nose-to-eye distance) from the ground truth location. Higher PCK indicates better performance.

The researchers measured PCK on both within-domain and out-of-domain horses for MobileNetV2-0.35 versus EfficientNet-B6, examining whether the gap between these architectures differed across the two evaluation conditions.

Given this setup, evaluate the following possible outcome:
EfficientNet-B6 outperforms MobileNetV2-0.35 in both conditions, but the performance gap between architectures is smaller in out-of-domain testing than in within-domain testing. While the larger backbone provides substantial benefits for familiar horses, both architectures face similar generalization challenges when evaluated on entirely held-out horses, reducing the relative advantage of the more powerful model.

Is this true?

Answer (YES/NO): NO